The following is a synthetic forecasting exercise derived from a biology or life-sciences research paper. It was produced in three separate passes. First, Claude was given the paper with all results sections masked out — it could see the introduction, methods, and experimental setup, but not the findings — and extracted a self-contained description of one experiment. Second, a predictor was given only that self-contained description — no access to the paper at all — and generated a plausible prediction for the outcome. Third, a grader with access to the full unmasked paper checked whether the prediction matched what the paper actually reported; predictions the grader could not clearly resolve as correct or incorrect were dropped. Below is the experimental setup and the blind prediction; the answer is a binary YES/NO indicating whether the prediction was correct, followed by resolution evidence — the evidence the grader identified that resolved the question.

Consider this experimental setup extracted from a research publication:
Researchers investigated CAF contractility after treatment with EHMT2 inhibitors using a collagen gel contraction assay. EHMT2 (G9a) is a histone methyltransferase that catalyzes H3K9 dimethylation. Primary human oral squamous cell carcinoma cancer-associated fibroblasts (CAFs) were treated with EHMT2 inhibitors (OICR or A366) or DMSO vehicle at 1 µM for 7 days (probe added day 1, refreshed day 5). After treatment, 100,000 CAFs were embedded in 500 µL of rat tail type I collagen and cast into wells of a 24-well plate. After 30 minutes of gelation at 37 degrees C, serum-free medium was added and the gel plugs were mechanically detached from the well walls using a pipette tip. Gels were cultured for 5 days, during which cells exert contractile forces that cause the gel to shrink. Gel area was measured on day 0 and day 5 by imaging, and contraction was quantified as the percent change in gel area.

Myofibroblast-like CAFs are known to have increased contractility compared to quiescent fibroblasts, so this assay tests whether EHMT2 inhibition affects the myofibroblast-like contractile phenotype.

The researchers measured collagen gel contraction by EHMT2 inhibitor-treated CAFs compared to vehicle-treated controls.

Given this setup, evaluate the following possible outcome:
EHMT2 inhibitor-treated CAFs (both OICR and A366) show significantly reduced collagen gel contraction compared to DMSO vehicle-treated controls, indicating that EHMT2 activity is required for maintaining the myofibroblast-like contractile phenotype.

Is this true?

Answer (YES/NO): NO